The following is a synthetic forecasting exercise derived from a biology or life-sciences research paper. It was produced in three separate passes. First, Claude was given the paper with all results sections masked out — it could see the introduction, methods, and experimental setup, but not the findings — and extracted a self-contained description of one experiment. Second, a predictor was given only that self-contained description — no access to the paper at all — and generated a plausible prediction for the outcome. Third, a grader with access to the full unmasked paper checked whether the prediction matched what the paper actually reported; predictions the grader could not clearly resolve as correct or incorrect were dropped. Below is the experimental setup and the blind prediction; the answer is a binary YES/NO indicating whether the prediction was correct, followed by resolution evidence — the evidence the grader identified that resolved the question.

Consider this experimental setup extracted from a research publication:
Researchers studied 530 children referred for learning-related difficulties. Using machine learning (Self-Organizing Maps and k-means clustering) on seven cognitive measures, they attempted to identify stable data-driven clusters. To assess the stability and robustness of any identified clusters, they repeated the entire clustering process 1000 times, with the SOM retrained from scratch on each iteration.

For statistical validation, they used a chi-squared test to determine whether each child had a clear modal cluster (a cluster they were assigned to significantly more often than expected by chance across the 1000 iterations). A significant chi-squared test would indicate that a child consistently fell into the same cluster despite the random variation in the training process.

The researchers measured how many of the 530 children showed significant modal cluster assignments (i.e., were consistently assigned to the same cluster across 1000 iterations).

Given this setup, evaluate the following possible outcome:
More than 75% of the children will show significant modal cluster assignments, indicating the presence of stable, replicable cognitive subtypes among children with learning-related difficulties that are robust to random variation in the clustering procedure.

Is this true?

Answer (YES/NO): YES